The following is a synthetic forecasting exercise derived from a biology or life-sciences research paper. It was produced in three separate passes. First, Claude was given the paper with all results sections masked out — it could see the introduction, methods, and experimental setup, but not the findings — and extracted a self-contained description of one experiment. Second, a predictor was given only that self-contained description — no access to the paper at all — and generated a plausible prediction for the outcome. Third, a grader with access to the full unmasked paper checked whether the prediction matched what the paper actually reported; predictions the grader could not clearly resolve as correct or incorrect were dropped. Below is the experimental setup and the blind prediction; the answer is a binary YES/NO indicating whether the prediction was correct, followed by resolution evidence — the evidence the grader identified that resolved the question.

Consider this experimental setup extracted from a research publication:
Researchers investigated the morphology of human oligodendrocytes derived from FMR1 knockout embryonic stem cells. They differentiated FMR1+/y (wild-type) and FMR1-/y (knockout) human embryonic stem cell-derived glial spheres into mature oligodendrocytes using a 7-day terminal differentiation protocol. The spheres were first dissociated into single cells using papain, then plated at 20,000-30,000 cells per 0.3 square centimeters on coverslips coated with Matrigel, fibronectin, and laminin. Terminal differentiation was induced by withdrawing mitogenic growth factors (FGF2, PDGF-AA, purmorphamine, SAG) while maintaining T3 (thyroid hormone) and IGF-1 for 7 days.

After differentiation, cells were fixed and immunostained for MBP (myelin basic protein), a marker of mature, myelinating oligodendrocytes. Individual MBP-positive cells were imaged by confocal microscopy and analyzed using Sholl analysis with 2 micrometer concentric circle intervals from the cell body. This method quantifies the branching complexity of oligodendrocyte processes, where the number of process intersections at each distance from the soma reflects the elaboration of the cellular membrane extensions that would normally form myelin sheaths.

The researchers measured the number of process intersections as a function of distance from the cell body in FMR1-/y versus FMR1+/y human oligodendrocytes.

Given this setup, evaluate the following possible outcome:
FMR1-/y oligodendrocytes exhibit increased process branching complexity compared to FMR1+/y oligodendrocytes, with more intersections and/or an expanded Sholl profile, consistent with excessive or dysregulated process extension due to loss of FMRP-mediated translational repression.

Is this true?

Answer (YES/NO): NO